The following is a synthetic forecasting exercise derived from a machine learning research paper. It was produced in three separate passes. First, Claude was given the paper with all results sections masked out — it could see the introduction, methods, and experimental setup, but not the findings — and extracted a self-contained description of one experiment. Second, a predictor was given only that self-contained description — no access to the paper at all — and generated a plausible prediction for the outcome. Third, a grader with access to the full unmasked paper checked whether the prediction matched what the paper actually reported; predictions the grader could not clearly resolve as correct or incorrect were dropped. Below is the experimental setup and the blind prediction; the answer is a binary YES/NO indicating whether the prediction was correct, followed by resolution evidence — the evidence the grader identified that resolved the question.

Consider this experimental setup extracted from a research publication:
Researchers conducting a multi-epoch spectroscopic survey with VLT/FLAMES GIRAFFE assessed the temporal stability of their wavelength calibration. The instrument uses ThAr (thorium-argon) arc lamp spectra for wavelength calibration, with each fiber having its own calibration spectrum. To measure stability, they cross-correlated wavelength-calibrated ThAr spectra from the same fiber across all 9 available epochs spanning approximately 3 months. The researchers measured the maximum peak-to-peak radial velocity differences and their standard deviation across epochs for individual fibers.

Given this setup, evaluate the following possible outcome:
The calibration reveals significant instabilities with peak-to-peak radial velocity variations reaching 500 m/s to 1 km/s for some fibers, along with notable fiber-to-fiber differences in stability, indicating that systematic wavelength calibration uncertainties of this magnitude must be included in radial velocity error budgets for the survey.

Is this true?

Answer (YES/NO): NO